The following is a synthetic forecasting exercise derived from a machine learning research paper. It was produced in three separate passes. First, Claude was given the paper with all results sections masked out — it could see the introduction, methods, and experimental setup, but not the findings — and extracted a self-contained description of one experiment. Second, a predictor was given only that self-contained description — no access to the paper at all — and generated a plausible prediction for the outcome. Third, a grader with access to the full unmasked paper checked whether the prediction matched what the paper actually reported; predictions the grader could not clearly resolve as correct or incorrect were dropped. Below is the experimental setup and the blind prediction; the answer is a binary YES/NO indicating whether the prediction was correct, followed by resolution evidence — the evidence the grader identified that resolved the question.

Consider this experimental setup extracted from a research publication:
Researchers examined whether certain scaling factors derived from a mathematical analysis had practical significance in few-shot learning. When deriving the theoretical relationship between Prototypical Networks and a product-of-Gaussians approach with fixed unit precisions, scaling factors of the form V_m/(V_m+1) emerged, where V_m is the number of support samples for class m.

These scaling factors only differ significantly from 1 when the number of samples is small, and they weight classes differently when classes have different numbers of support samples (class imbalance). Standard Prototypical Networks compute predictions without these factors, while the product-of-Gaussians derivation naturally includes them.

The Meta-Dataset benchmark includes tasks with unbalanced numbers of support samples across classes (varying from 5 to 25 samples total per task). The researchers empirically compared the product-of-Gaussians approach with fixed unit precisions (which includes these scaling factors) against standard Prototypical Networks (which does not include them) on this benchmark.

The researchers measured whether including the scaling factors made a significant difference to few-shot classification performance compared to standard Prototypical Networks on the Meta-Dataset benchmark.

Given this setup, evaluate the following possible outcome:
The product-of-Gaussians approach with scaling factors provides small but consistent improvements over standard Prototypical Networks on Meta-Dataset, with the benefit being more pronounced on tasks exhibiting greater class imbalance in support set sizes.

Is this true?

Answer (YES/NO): NO